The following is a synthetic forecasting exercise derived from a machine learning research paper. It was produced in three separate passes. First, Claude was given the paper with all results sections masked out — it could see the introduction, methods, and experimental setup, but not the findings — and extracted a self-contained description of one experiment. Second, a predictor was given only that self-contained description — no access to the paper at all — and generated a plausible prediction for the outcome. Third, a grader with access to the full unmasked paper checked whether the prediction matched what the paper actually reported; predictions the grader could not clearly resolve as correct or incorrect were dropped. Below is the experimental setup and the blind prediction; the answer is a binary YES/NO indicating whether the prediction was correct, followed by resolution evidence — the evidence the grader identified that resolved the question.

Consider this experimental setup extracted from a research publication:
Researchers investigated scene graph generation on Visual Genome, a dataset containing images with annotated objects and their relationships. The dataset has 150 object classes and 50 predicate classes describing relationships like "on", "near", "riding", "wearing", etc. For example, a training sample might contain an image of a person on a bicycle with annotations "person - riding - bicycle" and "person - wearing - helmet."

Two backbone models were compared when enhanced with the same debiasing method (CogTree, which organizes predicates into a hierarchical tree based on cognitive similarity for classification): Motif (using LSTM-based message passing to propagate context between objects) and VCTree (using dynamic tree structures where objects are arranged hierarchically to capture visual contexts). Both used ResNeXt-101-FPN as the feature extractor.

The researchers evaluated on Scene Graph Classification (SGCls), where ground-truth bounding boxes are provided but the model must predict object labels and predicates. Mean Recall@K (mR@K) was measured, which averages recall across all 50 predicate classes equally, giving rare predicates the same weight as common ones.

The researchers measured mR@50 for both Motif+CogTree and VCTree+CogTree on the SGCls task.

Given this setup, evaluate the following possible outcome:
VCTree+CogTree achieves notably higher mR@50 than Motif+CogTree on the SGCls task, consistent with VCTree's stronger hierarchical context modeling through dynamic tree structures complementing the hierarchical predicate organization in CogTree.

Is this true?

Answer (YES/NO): YES